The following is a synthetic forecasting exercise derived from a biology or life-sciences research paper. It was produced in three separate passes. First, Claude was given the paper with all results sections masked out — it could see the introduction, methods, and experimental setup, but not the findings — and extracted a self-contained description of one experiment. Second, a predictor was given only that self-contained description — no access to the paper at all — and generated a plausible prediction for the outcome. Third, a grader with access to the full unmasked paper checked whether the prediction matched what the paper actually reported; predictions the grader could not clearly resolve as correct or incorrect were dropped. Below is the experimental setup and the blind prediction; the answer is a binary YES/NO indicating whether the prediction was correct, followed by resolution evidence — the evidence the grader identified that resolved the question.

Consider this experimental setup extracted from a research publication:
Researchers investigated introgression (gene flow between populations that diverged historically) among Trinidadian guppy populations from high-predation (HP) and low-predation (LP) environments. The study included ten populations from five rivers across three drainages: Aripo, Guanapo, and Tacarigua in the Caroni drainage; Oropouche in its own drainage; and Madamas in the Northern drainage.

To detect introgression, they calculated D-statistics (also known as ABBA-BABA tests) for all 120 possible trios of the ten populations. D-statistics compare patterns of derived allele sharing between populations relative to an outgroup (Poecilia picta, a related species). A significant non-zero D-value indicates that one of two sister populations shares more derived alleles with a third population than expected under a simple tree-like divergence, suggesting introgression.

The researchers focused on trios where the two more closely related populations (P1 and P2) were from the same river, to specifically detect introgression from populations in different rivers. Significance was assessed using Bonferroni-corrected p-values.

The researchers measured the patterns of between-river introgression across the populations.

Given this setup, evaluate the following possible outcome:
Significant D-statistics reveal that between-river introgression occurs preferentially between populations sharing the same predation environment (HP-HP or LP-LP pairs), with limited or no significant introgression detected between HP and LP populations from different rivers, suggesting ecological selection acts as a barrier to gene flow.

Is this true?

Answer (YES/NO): NO